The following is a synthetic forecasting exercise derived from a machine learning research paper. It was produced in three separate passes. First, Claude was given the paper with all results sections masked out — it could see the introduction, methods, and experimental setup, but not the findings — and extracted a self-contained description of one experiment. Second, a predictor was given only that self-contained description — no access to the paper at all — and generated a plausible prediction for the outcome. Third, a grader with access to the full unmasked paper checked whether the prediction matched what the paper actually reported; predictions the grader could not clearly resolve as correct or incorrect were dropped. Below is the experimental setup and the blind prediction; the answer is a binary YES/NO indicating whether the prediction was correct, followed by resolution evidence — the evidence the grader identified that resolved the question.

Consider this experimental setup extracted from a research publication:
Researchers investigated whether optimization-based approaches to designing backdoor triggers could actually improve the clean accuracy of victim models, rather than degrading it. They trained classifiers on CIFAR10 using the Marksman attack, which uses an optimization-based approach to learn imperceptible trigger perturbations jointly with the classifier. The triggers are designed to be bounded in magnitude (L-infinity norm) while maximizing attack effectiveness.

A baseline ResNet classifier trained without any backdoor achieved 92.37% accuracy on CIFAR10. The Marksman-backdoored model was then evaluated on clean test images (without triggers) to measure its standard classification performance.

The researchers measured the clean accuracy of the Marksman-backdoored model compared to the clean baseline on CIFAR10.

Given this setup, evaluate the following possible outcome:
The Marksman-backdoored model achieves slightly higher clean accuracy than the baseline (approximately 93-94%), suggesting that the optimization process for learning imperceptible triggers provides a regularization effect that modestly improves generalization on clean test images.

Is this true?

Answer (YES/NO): YES